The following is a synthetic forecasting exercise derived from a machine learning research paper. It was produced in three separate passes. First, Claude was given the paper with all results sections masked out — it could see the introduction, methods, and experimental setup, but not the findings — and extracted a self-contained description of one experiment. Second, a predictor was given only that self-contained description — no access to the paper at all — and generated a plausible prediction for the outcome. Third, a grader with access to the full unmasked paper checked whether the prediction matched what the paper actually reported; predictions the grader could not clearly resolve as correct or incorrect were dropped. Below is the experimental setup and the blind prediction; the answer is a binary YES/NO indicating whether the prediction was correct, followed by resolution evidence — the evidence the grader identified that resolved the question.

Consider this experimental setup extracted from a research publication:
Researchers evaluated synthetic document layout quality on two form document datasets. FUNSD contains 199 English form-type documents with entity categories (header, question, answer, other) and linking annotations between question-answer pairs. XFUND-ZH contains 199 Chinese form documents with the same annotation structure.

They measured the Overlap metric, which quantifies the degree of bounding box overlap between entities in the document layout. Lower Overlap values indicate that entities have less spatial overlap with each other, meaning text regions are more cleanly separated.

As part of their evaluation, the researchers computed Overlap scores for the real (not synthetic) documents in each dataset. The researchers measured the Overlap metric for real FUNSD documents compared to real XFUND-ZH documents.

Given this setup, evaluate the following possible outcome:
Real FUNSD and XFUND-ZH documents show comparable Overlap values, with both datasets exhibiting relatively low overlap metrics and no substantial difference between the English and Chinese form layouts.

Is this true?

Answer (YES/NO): NO